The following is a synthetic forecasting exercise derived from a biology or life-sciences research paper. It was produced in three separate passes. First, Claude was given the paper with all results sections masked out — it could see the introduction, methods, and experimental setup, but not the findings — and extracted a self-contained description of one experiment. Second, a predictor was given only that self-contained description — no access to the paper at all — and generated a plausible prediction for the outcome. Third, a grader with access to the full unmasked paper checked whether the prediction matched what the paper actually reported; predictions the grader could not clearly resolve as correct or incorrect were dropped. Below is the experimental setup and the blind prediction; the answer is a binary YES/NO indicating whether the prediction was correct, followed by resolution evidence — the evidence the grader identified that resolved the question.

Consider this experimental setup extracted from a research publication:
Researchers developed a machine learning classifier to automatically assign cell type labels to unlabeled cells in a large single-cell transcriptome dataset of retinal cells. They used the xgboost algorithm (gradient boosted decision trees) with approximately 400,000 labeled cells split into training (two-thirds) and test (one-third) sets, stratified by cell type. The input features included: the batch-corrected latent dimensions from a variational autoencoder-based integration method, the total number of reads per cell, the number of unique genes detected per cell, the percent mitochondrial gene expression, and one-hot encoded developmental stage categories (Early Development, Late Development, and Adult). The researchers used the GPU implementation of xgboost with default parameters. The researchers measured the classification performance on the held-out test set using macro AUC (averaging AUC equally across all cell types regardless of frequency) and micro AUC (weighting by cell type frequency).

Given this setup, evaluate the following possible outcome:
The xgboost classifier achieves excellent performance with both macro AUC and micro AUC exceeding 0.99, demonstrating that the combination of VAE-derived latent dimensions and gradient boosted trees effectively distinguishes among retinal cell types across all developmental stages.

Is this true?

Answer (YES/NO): NO